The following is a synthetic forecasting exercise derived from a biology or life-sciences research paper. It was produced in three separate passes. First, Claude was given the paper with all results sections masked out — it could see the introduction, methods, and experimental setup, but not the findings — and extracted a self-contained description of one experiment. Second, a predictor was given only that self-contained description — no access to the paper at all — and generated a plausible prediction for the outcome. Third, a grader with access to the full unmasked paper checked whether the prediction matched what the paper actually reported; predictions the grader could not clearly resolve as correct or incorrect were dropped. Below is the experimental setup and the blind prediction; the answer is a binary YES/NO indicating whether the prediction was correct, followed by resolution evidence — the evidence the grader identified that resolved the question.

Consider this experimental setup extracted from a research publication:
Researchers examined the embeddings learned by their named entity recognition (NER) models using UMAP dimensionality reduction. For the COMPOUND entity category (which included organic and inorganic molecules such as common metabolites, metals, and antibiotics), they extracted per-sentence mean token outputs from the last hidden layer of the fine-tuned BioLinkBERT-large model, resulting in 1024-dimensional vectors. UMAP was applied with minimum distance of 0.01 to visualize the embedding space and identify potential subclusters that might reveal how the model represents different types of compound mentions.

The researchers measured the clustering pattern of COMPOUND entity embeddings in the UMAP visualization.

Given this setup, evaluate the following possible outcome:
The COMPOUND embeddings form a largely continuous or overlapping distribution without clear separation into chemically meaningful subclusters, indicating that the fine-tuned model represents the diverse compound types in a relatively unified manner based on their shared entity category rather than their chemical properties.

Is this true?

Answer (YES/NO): NO